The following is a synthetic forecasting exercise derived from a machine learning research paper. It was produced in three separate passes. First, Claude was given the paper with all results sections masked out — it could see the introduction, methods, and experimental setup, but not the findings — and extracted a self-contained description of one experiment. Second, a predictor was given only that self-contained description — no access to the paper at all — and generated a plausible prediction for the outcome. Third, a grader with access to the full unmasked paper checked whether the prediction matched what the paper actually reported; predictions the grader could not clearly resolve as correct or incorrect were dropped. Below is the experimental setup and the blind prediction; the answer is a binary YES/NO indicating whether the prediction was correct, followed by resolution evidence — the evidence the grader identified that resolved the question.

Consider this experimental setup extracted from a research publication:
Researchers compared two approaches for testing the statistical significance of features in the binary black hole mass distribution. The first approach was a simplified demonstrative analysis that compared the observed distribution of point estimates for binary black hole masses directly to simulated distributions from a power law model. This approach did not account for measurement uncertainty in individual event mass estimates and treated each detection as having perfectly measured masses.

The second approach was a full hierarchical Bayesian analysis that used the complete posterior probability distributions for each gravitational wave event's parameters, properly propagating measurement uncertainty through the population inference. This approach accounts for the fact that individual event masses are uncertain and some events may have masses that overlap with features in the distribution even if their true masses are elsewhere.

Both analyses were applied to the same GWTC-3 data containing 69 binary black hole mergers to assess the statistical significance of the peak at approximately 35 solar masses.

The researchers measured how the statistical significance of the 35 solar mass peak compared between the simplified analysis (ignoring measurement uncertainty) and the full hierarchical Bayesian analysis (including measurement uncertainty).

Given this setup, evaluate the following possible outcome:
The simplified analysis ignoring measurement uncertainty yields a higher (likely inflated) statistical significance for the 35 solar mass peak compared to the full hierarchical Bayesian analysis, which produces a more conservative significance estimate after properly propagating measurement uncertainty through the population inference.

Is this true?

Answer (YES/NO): YES